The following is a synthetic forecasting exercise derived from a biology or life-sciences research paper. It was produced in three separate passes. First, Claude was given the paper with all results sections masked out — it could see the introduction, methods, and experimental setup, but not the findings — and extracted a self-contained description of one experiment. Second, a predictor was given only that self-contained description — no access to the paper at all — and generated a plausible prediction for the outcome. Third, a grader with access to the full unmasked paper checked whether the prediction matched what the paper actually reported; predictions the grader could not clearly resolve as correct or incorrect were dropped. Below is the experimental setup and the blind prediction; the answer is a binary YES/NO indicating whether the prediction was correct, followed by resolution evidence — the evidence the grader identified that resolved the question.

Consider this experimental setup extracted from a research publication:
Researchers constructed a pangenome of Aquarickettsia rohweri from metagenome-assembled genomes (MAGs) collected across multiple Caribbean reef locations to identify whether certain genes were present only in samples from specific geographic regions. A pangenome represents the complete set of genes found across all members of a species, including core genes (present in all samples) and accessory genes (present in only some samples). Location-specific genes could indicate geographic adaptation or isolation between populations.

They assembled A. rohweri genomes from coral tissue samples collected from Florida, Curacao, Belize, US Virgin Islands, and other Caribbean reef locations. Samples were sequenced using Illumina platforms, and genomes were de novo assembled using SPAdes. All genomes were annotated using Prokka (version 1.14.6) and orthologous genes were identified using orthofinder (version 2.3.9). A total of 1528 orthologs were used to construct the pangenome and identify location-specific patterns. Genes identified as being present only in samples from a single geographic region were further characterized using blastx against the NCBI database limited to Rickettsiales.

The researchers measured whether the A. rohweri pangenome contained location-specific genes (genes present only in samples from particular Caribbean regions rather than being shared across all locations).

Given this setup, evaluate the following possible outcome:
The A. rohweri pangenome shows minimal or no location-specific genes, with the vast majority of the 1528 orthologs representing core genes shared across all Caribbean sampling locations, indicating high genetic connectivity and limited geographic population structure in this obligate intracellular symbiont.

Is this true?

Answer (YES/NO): NO